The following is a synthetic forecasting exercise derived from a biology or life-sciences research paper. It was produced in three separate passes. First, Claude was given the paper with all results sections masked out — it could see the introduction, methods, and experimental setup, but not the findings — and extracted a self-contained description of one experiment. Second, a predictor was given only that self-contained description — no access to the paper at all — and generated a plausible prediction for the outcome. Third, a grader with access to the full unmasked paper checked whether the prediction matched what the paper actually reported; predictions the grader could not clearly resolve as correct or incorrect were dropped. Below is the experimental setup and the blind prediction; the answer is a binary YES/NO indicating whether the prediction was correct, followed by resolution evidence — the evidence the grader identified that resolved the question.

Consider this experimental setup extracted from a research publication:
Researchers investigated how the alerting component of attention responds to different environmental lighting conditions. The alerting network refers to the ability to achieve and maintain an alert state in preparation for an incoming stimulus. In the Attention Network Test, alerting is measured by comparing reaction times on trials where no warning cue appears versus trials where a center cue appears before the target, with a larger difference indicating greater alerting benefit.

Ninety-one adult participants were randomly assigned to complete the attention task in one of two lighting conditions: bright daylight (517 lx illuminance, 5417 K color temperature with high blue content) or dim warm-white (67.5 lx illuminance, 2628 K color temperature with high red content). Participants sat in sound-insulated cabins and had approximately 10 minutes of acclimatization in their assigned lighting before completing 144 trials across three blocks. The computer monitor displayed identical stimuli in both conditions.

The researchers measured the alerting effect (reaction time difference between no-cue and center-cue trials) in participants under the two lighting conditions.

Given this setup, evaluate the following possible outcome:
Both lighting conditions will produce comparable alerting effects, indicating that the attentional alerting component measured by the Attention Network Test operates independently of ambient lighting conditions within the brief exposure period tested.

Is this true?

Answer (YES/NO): YES